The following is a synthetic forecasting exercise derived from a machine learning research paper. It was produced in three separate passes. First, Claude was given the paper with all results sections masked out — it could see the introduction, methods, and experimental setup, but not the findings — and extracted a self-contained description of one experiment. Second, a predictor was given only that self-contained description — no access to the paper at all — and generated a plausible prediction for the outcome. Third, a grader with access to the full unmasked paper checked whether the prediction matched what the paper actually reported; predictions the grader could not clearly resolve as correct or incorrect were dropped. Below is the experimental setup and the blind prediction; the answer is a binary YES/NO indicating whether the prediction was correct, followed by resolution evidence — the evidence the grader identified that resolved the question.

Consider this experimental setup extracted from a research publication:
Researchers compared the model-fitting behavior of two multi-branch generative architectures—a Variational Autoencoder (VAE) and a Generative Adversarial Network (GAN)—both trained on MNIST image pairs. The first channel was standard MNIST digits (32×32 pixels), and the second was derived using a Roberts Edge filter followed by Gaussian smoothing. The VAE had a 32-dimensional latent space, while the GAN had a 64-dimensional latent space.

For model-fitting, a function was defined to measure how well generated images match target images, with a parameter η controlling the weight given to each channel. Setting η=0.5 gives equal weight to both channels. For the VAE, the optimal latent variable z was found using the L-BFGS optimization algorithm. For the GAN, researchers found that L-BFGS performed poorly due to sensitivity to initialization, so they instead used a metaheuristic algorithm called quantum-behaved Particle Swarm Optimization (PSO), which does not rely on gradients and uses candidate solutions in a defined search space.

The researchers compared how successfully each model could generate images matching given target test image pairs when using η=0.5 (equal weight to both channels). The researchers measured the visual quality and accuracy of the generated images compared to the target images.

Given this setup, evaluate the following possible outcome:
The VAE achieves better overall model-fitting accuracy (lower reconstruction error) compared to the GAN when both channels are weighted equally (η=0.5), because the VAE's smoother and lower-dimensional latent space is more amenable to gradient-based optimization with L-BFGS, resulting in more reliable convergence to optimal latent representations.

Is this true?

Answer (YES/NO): YES